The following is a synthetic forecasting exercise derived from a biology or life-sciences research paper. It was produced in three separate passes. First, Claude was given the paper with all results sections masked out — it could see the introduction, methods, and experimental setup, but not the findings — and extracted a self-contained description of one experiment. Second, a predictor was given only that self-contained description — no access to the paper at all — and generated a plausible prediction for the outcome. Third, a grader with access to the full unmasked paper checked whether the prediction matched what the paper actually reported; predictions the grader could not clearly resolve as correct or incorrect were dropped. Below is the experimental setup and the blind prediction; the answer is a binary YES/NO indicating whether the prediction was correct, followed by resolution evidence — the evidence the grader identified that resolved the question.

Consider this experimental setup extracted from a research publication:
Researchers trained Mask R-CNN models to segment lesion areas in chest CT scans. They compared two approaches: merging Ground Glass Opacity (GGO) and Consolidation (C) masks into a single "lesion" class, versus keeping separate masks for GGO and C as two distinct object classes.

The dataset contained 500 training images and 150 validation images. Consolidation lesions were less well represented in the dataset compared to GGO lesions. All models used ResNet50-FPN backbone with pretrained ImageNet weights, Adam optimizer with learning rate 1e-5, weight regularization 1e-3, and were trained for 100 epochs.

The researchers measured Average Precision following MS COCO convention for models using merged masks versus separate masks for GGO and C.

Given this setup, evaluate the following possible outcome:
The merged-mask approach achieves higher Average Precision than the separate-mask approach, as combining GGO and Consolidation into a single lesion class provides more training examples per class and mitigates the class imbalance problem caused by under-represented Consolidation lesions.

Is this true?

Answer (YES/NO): YES